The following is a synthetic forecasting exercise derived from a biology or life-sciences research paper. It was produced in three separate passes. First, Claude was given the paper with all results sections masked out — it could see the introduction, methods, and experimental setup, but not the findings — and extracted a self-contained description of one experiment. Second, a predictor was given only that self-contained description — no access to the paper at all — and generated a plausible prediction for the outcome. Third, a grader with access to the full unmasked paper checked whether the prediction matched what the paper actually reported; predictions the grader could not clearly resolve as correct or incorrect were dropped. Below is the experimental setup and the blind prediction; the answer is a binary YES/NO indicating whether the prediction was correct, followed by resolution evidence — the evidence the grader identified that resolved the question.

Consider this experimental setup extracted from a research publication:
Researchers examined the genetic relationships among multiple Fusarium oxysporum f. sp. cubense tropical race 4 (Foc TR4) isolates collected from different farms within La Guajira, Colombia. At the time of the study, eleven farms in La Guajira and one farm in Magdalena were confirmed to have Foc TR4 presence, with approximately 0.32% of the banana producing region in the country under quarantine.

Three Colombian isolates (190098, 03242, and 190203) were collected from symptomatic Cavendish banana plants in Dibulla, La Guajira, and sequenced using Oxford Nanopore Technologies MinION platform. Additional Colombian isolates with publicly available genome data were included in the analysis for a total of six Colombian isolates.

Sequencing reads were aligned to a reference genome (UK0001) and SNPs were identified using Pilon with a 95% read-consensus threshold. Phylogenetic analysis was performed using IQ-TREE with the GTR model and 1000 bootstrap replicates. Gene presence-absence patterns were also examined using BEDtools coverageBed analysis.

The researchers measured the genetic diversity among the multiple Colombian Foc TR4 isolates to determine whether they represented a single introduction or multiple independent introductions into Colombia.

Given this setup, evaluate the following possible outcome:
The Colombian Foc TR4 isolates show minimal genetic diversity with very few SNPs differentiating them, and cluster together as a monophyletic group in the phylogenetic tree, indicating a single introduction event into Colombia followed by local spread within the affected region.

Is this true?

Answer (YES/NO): YES